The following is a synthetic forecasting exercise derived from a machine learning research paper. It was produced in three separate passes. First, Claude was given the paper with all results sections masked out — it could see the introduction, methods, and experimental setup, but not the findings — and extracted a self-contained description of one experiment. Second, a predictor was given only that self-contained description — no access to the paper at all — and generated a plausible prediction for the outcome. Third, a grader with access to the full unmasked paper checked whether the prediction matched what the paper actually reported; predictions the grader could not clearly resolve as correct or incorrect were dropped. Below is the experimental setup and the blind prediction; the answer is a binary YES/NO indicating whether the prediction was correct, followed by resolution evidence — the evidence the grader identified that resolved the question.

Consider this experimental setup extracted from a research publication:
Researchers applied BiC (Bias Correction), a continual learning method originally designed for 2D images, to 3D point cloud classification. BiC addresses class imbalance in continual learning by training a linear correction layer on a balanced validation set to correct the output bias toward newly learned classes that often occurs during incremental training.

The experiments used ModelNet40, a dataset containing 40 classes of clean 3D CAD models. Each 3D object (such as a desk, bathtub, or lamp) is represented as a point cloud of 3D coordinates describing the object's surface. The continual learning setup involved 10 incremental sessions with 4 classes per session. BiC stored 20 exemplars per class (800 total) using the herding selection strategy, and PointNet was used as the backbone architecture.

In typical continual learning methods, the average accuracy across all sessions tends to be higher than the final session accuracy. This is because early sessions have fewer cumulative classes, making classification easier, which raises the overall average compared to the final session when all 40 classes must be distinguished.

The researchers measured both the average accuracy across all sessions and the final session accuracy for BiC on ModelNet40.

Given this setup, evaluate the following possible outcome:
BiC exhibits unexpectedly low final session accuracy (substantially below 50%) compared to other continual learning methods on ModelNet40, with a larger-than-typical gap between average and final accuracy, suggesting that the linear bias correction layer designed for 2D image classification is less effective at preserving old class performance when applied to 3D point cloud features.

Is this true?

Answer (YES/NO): NO